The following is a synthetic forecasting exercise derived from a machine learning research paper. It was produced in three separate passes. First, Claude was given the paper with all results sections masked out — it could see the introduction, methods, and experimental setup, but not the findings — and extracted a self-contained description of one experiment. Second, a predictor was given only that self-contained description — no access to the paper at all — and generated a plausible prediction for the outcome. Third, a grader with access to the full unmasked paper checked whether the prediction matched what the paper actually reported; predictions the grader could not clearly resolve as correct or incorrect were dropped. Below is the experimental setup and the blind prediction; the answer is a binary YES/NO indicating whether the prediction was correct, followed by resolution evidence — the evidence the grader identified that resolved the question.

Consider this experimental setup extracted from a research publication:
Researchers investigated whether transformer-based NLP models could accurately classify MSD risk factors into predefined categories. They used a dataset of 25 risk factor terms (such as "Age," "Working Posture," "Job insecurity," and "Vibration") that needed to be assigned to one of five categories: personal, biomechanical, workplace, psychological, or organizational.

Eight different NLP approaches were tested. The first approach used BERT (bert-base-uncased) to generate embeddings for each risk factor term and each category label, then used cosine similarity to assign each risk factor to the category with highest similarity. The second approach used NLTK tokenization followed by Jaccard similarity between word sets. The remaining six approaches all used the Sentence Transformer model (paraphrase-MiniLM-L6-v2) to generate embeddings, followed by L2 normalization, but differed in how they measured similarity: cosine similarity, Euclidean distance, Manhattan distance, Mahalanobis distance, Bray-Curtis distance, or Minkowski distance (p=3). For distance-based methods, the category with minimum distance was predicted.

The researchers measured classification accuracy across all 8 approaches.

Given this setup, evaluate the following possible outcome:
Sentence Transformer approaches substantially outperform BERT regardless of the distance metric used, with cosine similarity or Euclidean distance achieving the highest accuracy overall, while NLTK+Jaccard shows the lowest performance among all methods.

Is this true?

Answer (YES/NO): NO